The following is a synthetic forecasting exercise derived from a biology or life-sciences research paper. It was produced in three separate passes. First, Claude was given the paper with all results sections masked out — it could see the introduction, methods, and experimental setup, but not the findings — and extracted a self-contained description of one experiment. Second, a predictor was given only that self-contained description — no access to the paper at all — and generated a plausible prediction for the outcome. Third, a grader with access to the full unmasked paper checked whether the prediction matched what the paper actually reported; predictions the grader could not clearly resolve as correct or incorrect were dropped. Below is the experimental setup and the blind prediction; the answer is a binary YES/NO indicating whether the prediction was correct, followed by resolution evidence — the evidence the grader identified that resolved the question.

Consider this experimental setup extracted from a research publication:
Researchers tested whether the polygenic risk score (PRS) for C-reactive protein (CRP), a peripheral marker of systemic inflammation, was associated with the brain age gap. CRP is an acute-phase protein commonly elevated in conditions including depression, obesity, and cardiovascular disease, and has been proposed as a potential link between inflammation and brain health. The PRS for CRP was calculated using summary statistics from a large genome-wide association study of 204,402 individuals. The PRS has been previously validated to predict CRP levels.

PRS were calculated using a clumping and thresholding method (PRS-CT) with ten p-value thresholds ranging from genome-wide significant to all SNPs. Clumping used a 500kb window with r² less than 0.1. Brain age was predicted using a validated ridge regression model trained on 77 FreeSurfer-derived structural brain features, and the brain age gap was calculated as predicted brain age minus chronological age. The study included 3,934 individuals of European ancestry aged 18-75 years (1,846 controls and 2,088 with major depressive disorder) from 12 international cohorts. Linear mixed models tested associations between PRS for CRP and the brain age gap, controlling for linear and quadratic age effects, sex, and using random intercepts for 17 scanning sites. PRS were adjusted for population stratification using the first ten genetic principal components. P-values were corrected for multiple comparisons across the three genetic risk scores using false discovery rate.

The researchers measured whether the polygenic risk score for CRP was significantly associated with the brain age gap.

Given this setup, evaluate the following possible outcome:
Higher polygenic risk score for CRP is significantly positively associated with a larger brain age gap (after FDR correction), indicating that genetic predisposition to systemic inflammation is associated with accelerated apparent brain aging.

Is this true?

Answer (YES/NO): YES